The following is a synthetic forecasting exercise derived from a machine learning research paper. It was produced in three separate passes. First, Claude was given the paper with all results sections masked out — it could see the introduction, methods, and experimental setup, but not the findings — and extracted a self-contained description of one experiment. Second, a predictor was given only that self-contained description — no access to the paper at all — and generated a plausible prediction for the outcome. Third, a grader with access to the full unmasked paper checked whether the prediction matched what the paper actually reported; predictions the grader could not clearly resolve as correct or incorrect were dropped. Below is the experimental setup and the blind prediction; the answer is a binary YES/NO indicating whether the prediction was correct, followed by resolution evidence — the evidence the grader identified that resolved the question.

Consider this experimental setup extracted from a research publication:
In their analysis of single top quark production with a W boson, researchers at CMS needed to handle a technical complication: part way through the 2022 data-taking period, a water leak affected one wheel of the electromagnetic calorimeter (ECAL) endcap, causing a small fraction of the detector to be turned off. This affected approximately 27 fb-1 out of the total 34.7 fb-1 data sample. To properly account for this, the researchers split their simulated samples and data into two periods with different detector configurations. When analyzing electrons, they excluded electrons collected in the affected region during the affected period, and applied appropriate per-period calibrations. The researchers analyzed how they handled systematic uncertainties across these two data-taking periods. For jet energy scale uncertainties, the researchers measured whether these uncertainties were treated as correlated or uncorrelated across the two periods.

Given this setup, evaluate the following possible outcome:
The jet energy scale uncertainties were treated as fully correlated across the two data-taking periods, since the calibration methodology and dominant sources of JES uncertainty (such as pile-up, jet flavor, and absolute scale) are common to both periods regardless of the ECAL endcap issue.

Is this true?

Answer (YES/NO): NO